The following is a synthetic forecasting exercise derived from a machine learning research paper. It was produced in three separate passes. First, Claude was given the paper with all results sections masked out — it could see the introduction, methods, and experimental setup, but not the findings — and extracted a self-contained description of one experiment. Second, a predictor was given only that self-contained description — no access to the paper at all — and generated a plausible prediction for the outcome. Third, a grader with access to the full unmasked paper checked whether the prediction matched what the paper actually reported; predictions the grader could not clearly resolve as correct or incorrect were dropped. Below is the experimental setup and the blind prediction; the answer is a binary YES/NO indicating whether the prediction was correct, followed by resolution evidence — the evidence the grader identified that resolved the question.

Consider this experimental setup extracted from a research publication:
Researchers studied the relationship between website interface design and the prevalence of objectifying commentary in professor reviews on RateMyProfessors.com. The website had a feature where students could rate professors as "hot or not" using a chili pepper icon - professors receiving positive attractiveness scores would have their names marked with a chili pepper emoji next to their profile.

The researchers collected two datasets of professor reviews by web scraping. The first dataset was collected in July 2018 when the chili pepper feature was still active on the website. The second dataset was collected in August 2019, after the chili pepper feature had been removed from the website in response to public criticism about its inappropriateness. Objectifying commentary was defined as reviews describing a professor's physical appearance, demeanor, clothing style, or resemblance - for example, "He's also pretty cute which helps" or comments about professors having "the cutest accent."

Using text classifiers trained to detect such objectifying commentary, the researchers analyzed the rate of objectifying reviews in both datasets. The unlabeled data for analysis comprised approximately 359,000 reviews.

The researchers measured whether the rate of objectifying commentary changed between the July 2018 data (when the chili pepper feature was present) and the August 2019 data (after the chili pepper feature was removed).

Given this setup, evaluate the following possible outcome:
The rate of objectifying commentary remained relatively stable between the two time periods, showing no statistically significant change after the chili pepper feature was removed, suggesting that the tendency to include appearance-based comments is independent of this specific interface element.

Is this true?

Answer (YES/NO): NO